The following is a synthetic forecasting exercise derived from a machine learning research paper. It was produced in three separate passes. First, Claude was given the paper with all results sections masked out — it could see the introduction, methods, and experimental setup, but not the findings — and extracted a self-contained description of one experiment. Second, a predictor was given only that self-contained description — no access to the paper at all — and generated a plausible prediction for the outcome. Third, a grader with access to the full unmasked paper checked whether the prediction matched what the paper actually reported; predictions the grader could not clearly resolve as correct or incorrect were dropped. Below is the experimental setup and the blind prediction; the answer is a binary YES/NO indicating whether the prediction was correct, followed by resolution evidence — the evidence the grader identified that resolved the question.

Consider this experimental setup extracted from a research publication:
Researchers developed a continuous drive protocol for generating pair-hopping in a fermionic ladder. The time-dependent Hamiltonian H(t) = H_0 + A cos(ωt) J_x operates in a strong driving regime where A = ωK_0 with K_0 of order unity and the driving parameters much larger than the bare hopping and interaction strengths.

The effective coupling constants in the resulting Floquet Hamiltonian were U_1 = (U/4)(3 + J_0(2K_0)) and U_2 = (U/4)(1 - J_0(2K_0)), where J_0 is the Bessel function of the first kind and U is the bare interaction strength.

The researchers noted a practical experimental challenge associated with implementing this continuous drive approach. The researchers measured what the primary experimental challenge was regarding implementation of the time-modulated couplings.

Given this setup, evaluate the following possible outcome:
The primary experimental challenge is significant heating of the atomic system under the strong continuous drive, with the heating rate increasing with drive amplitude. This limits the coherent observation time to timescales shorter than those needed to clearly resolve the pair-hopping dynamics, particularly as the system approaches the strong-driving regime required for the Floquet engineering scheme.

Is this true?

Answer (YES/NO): NO